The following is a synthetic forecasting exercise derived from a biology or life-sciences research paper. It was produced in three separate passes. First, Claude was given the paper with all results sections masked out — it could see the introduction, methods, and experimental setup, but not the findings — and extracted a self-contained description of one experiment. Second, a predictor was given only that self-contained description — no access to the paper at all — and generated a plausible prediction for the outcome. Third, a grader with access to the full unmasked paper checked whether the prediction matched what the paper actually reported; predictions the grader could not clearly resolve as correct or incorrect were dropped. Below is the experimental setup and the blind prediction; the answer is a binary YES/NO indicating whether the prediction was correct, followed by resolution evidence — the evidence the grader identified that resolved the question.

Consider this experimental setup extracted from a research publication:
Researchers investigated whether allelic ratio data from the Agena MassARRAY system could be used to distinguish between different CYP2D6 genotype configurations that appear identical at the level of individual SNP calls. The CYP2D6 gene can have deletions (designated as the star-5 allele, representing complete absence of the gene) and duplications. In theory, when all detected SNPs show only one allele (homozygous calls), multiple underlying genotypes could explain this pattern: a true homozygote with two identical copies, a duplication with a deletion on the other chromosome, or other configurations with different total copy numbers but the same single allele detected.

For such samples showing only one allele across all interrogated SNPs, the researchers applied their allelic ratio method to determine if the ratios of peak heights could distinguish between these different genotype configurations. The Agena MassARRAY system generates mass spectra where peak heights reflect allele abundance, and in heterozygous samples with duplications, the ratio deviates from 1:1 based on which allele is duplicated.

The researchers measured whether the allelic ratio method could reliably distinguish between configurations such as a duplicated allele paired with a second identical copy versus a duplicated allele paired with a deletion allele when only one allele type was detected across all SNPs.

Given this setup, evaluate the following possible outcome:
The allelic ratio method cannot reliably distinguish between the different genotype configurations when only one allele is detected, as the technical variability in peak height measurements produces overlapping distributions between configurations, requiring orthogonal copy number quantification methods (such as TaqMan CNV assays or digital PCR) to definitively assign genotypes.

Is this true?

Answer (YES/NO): NO